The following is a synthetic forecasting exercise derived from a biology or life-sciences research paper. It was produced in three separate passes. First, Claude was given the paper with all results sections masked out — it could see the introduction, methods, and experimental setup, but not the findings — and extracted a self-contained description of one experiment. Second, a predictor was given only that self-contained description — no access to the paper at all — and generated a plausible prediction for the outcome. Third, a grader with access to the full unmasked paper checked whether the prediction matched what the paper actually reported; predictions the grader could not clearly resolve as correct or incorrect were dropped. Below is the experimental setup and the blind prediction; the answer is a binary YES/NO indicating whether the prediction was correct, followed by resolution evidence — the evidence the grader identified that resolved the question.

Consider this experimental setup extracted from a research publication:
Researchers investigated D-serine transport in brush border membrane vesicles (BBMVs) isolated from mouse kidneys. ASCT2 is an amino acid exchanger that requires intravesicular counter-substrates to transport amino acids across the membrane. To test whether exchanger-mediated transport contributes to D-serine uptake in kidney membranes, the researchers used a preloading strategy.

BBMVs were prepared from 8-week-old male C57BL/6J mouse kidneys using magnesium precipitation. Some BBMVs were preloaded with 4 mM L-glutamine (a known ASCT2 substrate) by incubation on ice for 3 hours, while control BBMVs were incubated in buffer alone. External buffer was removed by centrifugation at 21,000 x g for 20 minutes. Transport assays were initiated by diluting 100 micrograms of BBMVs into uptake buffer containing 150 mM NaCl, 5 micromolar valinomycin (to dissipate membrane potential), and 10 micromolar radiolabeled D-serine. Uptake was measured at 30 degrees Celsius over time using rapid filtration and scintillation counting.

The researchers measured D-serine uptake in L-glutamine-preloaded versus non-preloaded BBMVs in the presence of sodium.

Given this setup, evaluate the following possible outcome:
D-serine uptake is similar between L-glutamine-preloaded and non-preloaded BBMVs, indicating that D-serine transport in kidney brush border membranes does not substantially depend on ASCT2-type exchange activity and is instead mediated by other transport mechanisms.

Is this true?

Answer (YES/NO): NO